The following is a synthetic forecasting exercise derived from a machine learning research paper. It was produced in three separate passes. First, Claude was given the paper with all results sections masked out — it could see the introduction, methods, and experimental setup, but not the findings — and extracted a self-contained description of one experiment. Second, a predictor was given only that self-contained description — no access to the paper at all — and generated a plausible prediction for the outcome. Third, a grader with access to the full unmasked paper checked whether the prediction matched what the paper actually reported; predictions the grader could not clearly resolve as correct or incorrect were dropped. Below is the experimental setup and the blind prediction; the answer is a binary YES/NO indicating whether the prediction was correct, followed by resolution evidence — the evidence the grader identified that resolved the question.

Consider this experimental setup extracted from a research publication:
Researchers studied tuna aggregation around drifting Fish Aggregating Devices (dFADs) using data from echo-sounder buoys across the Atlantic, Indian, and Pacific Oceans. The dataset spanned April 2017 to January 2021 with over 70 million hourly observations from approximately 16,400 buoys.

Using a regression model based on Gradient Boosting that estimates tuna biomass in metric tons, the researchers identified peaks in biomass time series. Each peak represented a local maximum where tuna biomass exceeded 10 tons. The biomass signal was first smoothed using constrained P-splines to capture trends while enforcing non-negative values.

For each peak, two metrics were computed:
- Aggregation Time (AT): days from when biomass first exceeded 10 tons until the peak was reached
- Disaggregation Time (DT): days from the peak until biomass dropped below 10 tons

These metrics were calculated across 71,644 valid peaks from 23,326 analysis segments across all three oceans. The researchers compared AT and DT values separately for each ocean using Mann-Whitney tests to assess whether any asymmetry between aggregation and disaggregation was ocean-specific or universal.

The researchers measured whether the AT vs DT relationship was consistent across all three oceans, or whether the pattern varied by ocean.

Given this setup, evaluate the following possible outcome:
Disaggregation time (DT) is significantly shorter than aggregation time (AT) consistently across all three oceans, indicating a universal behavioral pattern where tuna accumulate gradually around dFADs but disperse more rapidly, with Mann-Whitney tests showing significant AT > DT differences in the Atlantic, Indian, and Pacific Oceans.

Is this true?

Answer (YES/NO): NO